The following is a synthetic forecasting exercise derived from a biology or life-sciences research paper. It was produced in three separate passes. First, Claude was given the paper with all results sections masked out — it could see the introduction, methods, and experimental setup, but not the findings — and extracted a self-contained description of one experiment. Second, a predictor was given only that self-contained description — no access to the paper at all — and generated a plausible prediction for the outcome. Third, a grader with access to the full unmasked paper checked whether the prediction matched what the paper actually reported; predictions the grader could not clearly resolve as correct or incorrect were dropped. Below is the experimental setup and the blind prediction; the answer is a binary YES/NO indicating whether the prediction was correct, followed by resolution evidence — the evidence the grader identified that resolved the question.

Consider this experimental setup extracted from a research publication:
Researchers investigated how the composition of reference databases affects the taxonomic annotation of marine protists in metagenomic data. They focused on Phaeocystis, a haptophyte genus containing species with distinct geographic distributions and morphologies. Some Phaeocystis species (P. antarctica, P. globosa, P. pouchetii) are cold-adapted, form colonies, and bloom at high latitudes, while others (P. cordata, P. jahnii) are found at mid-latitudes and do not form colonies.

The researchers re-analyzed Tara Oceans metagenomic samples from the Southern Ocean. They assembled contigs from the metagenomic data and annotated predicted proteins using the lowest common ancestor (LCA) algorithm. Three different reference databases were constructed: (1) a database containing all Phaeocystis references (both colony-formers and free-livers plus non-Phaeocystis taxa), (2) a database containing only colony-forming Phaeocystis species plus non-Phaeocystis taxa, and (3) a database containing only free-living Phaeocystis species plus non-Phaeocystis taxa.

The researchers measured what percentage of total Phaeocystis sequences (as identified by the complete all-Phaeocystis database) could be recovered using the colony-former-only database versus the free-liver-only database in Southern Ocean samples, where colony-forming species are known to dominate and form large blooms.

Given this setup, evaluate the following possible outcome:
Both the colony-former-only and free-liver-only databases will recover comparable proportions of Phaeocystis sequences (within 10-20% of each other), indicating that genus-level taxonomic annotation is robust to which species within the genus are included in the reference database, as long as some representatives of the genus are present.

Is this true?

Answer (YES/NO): NO